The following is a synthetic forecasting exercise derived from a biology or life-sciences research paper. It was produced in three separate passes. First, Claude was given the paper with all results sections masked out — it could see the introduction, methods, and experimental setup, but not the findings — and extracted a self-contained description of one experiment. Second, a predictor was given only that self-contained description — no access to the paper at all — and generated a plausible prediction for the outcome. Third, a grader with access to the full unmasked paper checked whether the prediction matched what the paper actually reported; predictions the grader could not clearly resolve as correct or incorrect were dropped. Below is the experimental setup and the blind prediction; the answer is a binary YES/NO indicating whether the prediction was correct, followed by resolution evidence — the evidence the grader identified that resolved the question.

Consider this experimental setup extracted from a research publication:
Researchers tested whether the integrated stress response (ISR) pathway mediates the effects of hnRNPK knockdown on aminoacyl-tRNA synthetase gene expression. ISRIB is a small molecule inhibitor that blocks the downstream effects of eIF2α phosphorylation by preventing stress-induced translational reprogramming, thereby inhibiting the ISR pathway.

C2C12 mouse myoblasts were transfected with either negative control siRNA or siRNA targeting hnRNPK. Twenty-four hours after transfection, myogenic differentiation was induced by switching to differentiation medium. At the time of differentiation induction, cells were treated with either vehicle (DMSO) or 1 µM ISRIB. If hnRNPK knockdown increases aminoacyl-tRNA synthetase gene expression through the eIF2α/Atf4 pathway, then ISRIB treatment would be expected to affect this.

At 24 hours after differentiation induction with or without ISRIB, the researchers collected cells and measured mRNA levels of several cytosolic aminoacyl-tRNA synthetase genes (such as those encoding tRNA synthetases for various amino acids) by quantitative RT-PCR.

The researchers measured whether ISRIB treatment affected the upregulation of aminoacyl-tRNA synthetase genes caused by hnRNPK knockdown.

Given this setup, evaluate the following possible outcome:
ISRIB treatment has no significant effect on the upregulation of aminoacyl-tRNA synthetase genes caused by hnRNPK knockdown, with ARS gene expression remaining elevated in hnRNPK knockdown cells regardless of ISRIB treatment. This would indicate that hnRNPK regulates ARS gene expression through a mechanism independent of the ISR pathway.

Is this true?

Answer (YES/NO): NO